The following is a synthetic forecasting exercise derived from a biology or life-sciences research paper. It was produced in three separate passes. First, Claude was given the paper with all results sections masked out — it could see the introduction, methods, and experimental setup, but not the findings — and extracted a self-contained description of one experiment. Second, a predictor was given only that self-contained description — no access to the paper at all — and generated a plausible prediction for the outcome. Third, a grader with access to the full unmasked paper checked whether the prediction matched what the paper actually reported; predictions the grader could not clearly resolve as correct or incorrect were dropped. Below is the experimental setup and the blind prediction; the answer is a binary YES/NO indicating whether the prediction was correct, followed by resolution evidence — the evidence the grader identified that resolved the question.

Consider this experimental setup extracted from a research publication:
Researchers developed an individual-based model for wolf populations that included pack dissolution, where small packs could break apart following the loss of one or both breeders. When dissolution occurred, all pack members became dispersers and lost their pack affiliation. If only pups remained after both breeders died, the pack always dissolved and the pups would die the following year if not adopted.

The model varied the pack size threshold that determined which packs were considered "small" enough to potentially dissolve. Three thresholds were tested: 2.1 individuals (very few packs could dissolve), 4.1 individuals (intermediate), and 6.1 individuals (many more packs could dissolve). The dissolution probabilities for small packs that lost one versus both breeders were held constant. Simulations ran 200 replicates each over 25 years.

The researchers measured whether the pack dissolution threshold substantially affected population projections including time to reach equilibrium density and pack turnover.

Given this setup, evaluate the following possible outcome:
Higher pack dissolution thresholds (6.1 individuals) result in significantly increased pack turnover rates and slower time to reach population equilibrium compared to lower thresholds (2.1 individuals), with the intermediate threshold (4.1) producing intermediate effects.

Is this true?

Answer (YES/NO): NO